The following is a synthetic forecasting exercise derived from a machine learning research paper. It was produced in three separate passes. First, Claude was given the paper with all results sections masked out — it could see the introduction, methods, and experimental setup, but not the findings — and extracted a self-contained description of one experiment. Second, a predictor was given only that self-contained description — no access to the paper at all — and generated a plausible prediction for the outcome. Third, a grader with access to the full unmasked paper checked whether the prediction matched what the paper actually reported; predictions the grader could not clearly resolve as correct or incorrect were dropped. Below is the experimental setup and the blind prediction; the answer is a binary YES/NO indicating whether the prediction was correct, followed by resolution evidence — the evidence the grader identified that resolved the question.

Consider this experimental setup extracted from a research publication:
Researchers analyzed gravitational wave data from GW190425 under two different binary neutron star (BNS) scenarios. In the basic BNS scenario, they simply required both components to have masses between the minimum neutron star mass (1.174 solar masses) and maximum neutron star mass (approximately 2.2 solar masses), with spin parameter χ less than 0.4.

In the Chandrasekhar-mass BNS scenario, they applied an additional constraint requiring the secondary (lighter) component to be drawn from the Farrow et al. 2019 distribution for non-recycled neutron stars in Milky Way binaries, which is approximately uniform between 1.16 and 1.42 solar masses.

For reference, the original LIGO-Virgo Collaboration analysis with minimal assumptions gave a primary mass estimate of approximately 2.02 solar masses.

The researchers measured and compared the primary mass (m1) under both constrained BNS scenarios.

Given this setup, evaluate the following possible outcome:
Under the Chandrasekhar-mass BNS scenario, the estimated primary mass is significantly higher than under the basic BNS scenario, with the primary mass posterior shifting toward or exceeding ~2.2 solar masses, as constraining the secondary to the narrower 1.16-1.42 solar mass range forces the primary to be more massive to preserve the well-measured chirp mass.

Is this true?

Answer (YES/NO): NO